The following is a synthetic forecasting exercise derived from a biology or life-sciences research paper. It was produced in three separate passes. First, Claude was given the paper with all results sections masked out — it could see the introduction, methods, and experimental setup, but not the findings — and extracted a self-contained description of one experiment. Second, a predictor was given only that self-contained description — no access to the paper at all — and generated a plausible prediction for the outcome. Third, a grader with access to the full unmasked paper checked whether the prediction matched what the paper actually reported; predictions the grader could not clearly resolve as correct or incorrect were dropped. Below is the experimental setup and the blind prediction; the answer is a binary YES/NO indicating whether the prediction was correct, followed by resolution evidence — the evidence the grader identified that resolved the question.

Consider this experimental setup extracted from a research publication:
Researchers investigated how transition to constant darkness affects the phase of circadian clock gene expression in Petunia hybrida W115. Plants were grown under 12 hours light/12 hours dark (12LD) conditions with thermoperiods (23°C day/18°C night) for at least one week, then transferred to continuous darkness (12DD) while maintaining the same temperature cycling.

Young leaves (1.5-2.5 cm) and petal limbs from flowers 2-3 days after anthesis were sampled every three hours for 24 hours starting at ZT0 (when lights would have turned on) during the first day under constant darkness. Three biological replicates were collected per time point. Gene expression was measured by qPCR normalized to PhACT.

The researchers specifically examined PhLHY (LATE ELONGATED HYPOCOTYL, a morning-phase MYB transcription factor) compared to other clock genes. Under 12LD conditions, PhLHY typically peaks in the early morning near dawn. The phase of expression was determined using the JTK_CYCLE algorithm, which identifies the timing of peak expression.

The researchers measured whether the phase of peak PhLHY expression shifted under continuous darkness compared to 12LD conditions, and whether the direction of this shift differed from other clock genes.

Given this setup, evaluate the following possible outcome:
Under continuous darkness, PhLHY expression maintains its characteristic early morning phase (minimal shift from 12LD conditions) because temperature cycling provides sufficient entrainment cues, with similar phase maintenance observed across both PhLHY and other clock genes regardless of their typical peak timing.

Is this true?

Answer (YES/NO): NO